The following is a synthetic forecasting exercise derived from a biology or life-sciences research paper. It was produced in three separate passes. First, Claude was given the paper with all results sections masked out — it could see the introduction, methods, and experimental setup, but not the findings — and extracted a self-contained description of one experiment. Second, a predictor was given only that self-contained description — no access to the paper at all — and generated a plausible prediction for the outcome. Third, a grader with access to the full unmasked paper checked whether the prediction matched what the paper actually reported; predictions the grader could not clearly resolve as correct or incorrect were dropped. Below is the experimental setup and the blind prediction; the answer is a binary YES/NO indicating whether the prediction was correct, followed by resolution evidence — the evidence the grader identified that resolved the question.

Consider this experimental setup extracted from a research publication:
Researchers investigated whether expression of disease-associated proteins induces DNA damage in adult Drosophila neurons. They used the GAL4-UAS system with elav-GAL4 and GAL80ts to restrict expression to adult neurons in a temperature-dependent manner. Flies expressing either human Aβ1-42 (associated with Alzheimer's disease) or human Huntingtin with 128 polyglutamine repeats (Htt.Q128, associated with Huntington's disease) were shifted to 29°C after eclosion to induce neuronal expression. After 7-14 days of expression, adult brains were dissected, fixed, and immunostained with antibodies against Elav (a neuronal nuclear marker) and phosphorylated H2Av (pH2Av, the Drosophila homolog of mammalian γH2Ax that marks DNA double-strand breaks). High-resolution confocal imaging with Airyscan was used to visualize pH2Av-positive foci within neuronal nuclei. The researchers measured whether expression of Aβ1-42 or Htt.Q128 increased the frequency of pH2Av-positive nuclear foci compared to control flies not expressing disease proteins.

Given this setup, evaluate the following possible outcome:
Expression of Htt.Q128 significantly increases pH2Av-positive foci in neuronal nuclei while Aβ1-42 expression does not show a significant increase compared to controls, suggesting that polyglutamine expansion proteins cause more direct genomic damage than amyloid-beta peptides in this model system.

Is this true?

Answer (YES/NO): NO